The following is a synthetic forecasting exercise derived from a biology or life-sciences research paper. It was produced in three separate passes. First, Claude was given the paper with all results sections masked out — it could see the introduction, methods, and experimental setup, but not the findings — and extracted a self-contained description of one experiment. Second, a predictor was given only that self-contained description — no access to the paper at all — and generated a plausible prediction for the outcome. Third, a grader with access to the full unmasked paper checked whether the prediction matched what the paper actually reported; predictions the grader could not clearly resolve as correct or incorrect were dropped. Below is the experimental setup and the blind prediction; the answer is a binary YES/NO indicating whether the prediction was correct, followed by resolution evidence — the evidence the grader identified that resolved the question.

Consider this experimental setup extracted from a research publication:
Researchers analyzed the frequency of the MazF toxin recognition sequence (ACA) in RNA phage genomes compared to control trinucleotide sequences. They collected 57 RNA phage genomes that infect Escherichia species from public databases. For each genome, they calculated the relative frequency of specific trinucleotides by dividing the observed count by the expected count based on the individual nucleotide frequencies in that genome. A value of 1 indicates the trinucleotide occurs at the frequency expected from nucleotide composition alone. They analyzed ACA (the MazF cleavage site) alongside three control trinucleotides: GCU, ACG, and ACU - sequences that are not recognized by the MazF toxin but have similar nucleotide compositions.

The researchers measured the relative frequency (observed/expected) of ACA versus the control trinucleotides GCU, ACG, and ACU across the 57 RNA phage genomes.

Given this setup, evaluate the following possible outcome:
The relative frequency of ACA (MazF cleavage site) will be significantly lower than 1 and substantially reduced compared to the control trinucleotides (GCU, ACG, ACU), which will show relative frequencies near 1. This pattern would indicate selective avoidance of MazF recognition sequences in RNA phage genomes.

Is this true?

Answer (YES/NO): YES